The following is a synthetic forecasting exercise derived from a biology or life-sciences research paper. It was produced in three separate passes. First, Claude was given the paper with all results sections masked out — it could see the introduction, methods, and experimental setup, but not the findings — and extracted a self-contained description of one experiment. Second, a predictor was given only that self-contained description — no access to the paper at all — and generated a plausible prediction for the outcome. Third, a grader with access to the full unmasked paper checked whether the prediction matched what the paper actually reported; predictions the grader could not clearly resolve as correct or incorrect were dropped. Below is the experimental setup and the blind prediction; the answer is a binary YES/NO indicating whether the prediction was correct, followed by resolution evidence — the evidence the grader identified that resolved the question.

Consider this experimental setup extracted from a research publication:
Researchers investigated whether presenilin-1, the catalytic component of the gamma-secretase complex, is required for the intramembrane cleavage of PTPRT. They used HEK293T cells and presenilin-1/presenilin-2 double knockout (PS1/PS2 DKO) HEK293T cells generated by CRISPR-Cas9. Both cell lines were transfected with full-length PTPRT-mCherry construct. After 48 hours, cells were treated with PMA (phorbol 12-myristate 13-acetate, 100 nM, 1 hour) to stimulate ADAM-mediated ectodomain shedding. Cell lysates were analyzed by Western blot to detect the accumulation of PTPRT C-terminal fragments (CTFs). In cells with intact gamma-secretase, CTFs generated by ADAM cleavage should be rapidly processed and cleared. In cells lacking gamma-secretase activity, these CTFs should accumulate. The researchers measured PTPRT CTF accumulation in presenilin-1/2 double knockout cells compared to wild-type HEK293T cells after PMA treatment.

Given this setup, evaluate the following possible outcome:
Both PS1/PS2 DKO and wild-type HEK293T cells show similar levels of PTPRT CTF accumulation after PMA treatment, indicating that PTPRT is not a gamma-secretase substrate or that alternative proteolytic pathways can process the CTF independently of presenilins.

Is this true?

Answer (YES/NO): NO